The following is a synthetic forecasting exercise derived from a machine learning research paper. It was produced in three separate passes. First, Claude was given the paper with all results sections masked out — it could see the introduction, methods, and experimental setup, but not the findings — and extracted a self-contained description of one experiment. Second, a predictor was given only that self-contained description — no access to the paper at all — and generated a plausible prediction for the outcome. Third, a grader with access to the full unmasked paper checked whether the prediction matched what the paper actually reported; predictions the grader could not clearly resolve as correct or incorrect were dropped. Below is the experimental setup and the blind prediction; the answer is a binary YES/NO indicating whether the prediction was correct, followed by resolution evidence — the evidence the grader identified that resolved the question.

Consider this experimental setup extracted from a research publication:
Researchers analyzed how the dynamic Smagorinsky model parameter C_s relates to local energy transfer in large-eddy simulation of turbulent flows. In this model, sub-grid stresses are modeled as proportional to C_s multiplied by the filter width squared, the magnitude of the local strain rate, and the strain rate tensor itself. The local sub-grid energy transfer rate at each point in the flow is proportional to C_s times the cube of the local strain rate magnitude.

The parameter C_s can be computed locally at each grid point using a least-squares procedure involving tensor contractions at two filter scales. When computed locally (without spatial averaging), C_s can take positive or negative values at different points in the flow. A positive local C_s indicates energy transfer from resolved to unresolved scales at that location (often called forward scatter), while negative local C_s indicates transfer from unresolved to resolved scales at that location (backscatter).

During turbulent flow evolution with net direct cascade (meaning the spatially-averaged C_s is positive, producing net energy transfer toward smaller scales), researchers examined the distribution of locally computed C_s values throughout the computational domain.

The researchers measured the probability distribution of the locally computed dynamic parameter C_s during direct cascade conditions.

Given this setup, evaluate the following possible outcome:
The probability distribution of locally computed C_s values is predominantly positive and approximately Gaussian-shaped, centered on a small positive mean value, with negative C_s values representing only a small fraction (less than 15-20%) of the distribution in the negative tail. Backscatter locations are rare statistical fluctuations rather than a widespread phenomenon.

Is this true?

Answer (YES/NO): NO